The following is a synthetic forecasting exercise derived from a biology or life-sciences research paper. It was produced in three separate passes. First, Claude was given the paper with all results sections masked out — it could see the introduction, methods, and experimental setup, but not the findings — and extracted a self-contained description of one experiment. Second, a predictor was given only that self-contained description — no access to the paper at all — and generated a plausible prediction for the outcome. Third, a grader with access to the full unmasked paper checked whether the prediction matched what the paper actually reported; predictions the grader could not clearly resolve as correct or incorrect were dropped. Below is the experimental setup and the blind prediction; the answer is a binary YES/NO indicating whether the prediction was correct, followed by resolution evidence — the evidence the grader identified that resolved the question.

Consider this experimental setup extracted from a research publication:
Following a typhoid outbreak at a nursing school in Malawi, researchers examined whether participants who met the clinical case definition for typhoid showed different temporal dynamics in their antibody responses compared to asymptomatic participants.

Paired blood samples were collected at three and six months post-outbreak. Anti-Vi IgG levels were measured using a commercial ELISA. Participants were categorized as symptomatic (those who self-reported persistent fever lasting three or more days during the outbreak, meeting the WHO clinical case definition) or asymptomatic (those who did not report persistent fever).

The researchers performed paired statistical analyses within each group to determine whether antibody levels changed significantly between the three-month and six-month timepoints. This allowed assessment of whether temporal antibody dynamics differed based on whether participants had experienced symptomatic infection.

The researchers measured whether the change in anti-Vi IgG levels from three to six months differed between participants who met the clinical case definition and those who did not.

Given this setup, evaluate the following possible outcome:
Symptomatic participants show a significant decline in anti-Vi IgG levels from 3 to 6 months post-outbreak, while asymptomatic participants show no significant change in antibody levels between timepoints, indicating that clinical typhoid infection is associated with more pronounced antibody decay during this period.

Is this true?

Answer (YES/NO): YES